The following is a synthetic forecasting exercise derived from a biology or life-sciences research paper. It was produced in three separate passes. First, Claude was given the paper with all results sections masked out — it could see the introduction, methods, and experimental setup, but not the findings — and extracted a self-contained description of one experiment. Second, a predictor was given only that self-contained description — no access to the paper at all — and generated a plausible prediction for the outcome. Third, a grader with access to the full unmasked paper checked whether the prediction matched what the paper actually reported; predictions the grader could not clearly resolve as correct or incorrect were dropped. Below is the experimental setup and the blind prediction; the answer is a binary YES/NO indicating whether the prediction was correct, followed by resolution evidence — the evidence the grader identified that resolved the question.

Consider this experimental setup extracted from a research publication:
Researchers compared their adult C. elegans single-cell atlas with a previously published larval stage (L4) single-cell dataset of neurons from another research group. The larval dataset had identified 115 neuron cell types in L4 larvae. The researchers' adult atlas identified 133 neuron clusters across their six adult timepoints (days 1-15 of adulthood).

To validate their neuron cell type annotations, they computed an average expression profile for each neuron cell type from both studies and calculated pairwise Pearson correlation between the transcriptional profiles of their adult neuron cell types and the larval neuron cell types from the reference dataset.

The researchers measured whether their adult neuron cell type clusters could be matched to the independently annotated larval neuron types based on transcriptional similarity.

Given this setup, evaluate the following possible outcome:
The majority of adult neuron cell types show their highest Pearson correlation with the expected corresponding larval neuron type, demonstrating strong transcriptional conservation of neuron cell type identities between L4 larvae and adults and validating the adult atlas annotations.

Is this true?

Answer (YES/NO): YES